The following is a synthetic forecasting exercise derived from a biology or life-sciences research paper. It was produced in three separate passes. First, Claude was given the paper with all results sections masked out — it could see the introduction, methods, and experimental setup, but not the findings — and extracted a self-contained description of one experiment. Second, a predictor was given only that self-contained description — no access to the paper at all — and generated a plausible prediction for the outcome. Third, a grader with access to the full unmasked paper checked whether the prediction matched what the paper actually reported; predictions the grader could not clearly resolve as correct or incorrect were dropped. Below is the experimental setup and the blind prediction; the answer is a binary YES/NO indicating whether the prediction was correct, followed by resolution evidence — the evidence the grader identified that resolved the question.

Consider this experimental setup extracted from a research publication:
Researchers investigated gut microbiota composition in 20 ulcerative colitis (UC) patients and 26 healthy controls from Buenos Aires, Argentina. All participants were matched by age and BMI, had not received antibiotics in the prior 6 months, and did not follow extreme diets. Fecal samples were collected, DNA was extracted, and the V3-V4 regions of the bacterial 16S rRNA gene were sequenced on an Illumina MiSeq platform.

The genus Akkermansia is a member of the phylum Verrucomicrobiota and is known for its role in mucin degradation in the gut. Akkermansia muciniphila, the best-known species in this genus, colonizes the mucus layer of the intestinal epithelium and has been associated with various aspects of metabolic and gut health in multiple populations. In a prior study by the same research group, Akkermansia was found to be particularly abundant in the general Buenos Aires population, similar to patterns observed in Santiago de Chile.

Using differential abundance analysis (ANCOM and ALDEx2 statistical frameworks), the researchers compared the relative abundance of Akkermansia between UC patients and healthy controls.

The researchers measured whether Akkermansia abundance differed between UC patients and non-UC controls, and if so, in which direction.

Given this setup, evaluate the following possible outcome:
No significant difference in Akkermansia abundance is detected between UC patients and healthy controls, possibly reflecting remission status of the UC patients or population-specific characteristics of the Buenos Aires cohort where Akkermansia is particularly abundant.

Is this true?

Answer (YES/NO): NO